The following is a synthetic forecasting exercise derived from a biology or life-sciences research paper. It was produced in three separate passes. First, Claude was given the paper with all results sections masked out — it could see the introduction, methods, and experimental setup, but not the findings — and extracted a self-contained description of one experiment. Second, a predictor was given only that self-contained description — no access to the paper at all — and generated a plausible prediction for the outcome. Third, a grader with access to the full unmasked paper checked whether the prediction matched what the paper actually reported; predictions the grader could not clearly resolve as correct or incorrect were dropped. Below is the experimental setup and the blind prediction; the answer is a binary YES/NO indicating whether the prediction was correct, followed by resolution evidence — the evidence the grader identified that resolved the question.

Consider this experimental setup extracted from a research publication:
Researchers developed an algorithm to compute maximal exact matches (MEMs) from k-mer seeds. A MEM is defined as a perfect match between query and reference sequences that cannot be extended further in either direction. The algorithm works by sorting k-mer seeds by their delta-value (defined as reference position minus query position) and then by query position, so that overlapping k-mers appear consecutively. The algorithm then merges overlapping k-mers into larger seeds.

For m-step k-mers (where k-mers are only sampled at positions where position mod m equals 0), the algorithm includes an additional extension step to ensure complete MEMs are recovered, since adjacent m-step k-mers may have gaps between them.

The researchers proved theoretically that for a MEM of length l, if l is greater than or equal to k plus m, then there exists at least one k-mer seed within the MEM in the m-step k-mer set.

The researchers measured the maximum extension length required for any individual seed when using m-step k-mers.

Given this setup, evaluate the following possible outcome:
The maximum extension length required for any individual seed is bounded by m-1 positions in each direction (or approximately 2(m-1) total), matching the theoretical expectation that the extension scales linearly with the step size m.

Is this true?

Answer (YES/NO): NO